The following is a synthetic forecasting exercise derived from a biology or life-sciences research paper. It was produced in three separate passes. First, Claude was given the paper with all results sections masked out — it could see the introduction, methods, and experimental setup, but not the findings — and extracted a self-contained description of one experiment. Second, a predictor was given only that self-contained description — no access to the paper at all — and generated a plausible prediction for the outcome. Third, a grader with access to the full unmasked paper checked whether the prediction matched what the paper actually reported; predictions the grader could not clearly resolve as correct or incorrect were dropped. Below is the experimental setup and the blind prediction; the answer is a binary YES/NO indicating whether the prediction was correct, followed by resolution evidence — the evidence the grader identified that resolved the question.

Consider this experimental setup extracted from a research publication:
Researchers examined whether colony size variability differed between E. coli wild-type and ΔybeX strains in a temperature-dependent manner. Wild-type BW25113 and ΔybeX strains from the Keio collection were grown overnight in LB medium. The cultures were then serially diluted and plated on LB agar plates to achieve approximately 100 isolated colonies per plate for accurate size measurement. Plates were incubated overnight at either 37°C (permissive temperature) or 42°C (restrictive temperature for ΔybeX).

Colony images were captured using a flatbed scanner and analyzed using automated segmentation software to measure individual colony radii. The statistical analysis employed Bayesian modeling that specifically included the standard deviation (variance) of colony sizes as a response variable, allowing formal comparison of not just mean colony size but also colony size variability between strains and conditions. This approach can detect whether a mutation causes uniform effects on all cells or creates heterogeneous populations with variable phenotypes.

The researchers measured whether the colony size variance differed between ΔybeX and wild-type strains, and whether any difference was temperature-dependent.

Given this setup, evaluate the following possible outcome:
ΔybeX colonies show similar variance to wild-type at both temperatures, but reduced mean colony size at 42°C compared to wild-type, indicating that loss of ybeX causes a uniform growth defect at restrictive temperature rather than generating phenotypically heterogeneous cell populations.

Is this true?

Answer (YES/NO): NO